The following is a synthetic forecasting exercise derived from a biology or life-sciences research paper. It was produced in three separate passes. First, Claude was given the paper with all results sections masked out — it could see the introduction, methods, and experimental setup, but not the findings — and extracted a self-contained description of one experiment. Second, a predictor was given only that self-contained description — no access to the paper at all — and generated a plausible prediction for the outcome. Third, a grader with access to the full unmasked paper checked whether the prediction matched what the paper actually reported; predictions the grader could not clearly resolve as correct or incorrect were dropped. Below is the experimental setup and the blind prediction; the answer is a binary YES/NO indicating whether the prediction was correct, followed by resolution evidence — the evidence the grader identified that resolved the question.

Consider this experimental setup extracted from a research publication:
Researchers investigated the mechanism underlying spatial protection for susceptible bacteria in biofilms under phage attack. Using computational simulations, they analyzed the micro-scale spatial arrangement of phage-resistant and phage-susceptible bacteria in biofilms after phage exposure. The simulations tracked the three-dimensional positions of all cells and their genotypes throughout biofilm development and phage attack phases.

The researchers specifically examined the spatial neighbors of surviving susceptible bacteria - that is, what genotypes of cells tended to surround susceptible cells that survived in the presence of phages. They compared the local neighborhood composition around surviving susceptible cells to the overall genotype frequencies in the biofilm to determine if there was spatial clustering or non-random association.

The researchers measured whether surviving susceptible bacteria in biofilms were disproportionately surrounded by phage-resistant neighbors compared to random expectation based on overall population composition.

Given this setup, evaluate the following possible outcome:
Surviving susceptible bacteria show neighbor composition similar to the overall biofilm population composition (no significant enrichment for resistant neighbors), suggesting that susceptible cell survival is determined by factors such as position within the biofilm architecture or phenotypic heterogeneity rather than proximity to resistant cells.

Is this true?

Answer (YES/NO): NO